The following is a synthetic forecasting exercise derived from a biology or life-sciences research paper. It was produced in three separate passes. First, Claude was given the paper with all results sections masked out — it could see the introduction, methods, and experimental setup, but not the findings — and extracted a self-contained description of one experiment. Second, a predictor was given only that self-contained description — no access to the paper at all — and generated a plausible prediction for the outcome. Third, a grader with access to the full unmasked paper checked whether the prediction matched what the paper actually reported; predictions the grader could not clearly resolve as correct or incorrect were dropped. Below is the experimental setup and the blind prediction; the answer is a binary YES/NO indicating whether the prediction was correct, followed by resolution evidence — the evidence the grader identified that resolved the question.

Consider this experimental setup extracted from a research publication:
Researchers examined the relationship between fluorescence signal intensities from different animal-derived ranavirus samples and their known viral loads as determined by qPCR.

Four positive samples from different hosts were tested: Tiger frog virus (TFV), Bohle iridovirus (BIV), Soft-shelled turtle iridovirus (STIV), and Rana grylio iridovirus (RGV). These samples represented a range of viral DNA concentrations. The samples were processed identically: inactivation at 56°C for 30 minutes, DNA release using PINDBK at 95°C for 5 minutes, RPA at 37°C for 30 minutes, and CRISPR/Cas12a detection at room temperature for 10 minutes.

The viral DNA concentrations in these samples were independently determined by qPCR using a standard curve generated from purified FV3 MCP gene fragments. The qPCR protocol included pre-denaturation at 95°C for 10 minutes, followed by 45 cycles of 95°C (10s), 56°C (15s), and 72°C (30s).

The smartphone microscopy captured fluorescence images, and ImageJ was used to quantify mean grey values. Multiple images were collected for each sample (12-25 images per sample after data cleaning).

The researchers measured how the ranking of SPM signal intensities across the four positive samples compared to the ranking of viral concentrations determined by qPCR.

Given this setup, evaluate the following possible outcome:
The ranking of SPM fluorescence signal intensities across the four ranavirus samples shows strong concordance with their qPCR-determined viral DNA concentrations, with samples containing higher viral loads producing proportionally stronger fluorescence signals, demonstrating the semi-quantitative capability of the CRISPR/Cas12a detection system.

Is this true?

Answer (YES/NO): YES